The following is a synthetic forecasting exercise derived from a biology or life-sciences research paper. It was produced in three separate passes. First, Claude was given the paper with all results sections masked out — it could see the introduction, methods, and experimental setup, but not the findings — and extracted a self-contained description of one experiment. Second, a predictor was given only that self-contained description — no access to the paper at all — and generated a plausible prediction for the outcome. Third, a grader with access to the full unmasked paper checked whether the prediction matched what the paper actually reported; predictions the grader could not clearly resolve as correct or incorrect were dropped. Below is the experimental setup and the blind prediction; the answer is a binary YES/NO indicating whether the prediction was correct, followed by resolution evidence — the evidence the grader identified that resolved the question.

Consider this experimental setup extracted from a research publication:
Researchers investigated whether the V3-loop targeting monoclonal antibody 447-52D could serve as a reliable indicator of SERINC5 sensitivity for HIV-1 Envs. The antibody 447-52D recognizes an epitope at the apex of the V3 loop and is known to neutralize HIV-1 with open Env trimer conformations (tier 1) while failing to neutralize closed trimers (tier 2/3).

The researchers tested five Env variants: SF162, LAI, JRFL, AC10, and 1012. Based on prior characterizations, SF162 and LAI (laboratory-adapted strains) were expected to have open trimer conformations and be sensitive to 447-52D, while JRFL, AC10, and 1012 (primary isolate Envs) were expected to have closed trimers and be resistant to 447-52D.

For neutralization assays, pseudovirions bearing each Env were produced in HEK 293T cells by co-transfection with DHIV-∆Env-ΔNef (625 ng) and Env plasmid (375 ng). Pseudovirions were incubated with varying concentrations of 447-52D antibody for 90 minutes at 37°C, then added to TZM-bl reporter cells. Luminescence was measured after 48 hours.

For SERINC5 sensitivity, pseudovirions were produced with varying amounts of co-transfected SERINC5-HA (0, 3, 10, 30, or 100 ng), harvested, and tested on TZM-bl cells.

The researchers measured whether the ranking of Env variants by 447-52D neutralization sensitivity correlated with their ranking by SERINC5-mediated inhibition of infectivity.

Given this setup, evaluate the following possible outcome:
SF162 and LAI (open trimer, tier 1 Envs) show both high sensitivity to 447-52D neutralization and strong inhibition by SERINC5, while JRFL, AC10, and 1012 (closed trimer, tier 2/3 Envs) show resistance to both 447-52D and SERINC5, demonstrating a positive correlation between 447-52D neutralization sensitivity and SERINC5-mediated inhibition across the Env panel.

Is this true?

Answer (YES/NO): NO